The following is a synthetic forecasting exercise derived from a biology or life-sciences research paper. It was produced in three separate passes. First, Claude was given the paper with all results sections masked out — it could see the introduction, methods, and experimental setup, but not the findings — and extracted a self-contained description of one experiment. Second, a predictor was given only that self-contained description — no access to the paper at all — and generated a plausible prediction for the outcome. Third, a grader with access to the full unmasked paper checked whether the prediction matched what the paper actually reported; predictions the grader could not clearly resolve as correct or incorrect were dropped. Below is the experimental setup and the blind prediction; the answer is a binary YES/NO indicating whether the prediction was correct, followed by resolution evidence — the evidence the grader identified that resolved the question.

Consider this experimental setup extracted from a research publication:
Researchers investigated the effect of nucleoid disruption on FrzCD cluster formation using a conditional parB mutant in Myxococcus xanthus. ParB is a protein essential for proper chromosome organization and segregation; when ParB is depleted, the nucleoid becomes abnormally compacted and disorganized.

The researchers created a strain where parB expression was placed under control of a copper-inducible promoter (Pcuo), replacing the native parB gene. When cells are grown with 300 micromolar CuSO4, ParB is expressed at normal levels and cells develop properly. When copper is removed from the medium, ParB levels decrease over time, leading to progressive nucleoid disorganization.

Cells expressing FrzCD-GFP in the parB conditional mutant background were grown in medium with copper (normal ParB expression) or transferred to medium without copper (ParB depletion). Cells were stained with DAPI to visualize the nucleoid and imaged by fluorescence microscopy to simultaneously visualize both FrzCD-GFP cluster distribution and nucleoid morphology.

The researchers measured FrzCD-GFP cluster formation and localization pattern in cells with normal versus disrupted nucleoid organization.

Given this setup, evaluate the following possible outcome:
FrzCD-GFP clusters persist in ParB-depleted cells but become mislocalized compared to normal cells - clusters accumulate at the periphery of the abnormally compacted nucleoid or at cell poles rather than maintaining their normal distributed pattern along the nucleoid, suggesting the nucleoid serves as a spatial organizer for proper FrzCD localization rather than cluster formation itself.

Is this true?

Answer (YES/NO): NO